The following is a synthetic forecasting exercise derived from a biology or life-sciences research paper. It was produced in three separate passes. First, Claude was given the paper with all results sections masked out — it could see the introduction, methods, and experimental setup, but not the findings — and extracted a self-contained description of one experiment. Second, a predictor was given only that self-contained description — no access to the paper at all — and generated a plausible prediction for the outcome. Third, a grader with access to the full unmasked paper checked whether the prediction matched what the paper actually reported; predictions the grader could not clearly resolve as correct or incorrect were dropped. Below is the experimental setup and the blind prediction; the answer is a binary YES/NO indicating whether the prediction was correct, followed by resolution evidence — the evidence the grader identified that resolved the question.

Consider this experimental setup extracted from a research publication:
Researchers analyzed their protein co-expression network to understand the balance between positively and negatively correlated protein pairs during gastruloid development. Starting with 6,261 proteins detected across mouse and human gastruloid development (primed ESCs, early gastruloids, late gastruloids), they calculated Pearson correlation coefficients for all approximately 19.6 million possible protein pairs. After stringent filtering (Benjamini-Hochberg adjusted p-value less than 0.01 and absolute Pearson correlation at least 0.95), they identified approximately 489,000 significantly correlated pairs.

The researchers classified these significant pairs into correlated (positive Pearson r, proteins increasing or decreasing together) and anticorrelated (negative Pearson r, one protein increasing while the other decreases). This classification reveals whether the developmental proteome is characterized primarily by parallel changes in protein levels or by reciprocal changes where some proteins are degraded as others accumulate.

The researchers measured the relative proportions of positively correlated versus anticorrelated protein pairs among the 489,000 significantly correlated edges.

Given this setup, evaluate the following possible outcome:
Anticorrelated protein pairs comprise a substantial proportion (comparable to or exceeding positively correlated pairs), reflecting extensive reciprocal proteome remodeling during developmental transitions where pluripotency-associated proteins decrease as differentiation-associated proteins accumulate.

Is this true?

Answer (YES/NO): NO